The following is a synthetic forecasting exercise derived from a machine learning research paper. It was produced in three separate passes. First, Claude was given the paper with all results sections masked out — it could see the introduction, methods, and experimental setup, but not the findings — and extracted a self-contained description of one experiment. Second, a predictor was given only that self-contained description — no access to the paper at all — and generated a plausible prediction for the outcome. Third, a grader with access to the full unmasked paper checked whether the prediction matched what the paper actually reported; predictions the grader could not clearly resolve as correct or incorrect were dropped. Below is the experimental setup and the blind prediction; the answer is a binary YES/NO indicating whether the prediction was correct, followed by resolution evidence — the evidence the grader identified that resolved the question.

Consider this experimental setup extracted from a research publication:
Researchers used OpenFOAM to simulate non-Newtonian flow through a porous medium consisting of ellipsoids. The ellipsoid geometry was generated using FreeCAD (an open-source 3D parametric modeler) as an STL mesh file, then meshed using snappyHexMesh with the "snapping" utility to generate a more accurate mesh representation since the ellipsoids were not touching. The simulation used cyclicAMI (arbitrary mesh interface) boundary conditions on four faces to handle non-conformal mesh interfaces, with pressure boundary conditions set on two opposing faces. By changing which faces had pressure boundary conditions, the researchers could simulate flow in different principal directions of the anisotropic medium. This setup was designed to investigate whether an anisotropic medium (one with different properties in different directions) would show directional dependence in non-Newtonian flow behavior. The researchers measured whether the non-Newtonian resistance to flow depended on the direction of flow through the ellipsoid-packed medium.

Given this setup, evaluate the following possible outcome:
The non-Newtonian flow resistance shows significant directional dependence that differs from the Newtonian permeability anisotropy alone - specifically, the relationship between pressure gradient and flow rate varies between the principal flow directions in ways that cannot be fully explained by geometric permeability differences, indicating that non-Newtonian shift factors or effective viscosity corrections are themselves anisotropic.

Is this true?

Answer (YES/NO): NO